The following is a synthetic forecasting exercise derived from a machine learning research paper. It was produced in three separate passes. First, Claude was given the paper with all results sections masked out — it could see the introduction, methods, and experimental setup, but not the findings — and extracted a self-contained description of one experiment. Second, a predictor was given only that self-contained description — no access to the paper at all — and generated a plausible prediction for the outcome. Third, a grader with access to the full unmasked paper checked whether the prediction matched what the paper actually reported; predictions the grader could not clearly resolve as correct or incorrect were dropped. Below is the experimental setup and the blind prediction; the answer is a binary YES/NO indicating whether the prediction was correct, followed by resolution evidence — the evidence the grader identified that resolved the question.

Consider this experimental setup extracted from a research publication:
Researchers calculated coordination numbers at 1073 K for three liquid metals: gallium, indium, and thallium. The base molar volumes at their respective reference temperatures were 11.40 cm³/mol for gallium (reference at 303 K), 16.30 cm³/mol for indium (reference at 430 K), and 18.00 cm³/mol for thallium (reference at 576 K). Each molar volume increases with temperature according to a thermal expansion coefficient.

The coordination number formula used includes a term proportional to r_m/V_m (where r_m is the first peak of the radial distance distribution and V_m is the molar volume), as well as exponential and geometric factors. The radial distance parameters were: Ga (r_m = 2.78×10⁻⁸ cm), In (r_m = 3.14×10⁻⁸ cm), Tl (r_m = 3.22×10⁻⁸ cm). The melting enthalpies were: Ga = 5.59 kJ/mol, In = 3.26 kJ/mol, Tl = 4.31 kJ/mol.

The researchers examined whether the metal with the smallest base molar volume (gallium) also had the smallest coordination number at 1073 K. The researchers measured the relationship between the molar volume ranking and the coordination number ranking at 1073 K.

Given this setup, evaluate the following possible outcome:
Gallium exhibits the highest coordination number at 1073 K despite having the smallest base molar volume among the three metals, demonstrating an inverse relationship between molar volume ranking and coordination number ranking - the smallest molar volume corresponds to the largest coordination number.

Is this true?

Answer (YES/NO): NO